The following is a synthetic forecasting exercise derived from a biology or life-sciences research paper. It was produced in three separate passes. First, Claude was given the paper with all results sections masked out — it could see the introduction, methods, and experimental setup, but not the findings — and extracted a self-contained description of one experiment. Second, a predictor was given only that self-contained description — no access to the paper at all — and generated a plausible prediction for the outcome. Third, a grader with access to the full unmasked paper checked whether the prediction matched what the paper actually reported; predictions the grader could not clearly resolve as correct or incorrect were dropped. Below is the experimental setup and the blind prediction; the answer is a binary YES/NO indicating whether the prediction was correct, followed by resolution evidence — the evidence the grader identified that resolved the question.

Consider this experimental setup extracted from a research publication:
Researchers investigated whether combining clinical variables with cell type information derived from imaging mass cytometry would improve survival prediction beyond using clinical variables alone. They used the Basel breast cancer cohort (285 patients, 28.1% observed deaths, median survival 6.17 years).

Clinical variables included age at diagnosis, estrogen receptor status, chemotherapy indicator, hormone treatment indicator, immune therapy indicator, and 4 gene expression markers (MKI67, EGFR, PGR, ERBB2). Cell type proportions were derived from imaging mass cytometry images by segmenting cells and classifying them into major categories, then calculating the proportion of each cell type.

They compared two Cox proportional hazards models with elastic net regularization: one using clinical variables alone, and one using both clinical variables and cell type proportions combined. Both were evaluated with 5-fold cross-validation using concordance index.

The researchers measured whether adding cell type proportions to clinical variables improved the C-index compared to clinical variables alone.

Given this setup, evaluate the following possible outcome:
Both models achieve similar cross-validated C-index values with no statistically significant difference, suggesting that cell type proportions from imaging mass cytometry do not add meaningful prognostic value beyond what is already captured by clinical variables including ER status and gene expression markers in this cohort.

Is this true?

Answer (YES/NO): NO